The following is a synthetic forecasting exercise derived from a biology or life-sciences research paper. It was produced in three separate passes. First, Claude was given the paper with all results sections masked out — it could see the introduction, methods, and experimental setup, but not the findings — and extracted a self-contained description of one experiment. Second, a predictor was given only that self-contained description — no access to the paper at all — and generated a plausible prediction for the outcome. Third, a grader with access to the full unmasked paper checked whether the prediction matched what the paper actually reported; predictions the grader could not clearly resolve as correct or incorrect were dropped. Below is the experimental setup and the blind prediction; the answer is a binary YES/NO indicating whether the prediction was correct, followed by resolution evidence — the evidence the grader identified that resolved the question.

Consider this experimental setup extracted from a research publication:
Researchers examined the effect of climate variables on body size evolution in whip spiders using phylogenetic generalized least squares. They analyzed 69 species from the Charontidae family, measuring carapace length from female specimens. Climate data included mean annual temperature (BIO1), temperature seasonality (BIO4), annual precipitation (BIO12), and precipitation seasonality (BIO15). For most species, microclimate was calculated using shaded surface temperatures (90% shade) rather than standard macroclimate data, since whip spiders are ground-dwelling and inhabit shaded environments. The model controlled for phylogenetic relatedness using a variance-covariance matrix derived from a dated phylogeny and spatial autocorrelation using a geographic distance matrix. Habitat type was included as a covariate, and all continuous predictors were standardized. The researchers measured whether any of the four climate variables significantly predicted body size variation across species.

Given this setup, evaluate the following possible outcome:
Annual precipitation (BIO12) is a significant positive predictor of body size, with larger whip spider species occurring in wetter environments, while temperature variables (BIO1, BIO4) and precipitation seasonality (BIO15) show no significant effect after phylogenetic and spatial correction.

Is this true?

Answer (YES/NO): NO